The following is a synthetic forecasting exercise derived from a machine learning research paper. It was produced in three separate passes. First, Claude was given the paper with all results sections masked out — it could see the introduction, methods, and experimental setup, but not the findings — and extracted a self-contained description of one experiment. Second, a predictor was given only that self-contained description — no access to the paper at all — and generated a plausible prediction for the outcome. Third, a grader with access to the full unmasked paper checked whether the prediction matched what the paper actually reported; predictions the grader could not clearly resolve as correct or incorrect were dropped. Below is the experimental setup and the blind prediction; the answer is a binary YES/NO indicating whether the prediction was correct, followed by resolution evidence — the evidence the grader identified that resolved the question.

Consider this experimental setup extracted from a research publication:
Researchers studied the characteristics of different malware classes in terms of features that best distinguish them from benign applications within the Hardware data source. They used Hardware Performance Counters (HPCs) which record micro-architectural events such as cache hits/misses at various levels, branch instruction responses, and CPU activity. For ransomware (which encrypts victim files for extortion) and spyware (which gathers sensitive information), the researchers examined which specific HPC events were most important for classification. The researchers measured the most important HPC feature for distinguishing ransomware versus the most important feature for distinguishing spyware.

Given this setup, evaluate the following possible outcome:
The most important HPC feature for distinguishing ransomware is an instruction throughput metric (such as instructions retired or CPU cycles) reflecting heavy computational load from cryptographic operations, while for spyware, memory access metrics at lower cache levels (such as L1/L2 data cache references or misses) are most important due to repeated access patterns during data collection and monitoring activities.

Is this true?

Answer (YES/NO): NO